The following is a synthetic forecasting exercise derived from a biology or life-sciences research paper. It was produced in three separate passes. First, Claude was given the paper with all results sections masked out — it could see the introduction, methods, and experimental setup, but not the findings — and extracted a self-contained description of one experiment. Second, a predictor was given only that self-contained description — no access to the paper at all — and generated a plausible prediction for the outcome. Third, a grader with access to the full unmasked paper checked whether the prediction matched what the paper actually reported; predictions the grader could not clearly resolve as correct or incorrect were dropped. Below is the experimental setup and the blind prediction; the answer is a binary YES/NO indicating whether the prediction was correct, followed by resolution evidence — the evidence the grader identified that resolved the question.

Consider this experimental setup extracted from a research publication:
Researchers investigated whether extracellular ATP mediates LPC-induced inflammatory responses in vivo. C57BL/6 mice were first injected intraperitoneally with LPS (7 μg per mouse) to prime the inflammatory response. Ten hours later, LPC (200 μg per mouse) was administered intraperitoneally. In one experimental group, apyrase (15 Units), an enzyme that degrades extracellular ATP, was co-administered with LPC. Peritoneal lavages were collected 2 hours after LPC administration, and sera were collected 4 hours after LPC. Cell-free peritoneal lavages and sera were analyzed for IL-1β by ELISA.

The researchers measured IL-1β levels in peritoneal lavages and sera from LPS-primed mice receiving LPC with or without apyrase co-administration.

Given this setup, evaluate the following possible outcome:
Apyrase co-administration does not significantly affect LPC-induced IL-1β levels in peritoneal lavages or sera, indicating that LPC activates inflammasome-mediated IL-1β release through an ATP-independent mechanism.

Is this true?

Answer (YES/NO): NO